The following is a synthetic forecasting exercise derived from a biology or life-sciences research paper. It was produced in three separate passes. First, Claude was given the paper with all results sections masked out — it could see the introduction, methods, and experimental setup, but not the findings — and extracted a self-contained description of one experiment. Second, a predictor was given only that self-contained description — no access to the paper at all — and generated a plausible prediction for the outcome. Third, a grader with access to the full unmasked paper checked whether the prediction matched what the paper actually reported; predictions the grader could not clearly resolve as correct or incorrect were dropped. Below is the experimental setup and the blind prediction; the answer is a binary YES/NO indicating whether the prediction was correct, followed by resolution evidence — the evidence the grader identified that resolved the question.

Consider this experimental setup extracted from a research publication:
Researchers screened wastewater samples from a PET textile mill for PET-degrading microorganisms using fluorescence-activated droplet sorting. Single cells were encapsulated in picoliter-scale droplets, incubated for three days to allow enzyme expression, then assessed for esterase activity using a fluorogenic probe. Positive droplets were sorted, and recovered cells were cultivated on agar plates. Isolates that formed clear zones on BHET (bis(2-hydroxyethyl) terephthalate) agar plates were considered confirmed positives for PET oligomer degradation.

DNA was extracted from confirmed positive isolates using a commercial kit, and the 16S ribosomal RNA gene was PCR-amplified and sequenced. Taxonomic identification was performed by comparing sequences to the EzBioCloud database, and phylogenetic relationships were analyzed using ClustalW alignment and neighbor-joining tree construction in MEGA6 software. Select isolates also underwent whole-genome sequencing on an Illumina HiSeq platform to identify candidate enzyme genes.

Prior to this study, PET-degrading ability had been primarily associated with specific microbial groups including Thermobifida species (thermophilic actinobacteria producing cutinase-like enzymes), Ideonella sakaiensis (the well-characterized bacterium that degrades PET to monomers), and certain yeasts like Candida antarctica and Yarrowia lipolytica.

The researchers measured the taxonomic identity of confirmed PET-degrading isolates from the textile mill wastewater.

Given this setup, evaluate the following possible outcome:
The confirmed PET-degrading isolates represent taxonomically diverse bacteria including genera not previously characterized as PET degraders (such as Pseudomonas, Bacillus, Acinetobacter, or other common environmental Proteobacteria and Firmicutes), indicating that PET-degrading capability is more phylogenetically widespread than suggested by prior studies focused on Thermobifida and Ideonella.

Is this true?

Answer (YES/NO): YES